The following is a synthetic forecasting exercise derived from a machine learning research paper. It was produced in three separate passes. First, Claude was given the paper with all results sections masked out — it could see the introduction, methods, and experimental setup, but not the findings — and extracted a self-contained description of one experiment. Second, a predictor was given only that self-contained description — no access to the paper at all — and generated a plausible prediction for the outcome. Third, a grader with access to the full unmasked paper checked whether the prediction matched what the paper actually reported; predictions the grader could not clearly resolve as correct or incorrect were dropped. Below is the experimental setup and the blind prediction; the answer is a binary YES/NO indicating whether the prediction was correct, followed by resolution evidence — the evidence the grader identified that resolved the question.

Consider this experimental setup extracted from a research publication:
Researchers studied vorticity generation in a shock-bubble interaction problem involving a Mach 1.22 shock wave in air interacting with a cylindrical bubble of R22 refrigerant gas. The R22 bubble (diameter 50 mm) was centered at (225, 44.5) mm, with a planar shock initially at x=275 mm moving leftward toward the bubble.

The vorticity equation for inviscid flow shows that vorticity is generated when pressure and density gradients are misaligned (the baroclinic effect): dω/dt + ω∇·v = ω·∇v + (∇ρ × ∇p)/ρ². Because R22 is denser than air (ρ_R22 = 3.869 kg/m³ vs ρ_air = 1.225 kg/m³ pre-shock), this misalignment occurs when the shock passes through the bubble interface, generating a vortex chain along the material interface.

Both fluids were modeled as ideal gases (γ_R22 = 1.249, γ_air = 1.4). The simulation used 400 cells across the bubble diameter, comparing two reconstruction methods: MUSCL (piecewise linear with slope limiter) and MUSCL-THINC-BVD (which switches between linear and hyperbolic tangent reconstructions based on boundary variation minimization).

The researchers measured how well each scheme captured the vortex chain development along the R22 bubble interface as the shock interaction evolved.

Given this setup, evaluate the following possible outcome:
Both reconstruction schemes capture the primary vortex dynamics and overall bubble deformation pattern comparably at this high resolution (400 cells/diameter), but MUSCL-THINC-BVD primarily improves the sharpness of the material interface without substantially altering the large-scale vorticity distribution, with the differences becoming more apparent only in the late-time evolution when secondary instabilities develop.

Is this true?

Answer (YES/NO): NO